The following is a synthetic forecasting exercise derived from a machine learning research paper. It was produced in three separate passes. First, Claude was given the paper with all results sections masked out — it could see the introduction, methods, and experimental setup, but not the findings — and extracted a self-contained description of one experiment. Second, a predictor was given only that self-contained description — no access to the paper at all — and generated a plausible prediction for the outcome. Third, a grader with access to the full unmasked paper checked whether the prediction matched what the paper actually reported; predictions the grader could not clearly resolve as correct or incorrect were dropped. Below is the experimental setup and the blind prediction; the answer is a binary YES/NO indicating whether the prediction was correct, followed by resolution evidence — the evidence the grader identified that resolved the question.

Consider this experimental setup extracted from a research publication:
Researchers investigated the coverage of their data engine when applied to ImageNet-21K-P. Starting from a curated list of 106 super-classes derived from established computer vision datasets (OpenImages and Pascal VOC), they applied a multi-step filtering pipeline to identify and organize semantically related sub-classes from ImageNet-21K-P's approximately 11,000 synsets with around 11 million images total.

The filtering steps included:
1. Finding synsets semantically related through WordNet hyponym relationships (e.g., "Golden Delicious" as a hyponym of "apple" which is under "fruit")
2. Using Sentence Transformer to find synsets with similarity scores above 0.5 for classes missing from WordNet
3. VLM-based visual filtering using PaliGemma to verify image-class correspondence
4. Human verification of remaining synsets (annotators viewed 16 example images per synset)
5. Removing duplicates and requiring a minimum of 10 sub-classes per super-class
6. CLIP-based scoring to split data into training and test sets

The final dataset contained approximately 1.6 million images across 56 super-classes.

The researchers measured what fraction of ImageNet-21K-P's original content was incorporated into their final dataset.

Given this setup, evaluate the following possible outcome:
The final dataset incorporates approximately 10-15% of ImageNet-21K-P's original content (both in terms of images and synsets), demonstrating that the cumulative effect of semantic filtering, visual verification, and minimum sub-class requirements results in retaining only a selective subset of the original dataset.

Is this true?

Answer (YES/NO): YES